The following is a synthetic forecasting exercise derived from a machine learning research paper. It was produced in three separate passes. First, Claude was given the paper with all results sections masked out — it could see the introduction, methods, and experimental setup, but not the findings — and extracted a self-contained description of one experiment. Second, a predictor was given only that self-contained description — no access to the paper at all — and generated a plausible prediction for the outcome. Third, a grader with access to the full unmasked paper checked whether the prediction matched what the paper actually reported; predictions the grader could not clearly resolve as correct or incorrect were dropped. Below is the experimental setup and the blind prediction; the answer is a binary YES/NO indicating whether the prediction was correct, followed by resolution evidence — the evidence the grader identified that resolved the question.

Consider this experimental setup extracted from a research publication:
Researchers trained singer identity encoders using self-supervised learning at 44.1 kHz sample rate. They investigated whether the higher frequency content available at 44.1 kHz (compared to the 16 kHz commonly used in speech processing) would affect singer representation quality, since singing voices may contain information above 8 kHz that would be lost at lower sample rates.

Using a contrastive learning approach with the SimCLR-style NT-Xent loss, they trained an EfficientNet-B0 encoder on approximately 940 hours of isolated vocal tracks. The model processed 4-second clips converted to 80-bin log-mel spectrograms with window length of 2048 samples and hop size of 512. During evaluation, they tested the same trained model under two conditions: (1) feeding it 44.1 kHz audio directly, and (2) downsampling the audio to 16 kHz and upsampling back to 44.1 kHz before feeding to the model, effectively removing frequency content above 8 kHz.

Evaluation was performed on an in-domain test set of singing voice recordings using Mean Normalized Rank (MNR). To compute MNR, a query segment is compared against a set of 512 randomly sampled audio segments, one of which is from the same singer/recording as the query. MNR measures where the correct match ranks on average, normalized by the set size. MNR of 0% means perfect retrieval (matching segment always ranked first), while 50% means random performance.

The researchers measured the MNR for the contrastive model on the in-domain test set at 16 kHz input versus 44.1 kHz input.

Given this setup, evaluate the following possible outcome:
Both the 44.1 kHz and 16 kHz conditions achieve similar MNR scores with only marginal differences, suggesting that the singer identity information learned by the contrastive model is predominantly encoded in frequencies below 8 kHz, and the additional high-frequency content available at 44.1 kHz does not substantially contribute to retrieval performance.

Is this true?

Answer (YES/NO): NO